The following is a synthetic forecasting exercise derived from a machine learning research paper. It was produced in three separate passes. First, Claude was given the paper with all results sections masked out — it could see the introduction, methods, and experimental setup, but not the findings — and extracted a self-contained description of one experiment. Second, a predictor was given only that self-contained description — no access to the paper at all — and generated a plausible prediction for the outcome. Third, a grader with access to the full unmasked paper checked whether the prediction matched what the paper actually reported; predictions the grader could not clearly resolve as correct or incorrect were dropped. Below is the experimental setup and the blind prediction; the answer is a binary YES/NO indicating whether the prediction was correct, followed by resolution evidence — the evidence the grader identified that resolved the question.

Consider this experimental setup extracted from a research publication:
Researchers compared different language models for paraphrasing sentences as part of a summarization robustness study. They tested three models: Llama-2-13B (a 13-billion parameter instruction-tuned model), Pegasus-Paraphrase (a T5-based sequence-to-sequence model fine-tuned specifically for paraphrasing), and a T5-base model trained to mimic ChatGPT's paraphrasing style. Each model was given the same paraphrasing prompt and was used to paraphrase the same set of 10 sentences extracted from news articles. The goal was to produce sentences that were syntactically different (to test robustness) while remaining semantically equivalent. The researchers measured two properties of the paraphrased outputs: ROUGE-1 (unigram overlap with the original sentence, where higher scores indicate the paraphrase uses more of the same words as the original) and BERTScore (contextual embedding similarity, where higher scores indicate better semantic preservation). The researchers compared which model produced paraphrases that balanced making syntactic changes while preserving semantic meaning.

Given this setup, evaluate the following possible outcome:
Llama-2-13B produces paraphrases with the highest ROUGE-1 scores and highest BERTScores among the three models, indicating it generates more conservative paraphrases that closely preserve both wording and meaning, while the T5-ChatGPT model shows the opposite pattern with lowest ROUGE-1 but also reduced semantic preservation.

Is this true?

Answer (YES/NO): NO